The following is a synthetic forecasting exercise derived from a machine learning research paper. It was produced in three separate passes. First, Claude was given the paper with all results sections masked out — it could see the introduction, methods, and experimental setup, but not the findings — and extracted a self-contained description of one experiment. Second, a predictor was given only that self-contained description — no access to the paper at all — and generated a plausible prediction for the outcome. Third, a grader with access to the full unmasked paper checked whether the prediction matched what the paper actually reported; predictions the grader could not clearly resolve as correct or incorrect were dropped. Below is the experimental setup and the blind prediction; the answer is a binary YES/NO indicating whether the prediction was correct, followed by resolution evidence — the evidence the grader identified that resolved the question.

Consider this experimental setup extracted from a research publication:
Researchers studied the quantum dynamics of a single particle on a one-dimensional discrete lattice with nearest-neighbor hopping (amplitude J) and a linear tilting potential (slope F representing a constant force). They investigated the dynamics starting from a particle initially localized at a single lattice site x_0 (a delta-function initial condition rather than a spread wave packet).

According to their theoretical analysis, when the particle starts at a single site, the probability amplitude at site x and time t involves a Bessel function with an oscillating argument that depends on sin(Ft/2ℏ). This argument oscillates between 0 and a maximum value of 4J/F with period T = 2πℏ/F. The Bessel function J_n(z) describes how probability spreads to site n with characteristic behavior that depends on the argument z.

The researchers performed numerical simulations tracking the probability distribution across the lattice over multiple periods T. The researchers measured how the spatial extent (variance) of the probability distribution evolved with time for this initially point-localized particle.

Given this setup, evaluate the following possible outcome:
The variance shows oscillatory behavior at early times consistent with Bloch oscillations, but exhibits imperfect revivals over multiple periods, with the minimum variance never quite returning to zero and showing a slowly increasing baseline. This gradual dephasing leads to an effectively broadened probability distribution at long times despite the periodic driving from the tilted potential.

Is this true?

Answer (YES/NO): NO